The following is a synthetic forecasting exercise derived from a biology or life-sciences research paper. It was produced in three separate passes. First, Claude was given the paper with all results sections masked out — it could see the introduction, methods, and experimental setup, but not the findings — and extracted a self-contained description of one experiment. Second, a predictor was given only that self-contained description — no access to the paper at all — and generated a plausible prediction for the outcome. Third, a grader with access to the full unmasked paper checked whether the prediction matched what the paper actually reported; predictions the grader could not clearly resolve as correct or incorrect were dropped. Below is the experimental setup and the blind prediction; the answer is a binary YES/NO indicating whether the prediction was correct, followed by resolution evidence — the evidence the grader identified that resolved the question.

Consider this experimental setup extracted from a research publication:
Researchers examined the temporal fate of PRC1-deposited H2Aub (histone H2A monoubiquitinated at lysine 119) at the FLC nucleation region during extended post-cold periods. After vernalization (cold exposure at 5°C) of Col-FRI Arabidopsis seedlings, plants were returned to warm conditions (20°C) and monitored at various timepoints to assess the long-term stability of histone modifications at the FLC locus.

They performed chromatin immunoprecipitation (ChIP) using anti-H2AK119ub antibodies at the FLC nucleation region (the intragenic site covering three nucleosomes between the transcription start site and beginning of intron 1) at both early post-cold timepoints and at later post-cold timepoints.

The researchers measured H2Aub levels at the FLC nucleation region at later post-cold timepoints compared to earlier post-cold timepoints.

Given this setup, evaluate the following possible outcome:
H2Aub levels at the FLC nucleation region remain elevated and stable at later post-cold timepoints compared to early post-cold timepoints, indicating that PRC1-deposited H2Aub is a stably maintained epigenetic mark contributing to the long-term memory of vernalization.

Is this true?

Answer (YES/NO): NO